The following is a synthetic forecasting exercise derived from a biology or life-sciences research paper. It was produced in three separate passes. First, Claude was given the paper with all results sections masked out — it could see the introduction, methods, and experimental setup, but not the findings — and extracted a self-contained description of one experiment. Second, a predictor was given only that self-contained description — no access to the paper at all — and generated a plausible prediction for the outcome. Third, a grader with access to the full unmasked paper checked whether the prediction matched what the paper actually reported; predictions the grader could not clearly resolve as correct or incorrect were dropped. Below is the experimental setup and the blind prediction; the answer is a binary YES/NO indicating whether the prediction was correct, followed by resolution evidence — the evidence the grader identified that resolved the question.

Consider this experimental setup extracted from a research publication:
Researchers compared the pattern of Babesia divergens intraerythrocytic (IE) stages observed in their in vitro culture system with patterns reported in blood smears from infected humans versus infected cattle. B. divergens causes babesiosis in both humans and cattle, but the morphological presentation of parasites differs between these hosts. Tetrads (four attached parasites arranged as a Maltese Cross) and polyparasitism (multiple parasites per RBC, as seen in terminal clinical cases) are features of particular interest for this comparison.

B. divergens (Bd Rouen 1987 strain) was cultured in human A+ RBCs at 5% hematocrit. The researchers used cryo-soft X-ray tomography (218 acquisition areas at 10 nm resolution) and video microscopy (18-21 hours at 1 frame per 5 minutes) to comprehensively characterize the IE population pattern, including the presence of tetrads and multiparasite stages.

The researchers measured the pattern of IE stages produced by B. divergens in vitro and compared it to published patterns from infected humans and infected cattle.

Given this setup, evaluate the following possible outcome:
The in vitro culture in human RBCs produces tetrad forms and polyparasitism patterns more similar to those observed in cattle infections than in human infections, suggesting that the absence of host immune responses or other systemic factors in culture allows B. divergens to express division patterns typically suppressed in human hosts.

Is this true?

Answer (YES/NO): NO